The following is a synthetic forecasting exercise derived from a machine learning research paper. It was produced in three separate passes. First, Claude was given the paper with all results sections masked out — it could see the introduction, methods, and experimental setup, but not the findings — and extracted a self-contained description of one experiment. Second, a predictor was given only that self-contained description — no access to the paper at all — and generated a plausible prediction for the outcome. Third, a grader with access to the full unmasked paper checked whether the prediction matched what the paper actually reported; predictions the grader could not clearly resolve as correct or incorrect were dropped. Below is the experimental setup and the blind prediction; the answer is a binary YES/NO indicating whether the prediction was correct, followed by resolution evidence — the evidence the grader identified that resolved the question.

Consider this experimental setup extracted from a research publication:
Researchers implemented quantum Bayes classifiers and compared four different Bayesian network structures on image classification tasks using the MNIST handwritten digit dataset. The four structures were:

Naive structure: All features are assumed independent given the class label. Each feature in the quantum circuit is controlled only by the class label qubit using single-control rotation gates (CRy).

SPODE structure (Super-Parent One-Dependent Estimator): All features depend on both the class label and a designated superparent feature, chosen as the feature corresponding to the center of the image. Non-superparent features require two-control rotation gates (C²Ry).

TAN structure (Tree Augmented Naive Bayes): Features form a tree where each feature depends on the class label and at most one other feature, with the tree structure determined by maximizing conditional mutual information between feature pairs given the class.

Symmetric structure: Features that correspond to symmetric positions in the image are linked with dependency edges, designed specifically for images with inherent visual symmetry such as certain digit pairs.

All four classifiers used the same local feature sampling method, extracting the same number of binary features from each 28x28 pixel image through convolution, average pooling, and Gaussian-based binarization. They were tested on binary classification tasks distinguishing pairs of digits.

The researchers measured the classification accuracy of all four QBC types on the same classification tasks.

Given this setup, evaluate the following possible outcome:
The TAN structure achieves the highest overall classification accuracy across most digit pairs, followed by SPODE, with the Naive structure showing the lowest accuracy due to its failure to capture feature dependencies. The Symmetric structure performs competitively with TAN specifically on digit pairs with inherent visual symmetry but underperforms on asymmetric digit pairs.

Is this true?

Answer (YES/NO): NO